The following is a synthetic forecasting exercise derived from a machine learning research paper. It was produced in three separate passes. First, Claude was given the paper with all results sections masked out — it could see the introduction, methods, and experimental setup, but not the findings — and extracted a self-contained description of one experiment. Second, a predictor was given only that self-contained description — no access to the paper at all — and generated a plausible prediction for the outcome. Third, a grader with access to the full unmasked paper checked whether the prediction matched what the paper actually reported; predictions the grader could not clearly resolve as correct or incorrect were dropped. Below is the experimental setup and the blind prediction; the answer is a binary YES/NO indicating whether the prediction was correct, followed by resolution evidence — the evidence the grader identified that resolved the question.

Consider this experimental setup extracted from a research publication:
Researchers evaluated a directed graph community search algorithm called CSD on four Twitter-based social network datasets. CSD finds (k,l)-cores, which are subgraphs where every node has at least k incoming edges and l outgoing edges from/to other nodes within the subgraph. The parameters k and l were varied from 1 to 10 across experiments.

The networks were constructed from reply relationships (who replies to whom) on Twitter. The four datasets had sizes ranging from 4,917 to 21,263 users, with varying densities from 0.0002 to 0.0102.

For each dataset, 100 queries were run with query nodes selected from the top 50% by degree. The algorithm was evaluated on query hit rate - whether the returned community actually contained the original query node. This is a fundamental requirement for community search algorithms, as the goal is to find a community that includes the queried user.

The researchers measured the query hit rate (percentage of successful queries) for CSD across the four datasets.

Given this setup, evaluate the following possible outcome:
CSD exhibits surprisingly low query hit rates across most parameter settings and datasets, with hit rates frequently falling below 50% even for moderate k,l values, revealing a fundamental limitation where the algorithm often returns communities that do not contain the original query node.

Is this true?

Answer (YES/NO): YES